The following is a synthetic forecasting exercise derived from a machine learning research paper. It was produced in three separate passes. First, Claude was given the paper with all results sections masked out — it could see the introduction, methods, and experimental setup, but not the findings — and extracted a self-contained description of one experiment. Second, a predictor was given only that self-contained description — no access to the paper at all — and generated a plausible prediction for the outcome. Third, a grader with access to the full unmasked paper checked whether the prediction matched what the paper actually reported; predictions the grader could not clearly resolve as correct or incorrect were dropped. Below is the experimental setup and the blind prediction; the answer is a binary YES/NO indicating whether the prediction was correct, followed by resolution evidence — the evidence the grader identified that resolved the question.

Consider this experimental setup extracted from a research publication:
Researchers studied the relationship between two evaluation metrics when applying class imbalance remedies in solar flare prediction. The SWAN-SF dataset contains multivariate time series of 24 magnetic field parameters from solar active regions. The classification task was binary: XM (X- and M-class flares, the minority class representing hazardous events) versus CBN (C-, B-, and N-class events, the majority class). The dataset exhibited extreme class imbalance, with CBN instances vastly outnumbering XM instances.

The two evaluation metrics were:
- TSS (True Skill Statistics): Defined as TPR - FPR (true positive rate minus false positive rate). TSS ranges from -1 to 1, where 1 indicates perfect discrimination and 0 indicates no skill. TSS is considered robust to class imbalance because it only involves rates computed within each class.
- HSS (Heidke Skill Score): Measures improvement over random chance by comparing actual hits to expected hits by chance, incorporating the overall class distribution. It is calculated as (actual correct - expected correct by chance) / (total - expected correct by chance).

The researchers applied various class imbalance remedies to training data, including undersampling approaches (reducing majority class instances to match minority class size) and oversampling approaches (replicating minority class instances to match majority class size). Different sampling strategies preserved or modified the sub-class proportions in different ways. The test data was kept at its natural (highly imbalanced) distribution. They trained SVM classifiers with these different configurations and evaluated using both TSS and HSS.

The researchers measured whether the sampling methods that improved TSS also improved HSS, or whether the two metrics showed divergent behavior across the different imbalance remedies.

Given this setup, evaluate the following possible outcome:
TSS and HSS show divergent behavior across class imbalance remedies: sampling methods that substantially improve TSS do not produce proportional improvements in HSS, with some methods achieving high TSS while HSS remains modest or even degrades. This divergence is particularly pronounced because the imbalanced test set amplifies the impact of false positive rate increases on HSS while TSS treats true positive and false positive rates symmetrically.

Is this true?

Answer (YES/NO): YES